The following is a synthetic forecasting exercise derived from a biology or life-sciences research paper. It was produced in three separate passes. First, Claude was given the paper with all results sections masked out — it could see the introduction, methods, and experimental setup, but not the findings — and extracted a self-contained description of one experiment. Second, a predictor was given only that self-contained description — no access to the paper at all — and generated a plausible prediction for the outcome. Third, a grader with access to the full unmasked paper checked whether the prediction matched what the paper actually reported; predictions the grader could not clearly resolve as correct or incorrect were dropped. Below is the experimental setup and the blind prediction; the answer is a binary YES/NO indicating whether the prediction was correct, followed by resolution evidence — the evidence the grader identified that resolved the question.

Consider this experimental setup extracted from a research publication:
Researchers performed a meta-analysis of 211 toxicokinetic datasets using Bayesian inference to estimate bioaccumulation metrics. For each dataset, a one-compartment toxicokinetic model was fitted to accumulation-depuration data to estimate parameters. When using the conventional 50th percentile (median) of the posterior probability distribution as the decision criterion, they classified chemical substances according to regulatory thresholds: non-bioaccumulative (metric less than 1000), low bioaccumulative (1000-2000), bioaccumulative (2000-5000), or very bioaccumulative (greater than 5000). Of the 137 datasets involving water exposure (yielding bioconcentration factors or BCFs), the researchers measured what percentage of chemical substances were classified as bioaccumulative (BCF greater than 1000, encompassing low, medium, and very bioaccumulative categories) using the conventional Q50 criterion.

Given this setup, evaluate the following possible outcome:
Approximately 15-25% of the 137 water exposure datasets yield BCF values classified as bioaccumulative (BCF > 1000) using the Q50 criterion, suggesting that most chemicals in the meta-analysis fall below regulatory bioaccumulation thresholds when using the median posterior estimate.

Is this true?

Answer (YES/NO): YES